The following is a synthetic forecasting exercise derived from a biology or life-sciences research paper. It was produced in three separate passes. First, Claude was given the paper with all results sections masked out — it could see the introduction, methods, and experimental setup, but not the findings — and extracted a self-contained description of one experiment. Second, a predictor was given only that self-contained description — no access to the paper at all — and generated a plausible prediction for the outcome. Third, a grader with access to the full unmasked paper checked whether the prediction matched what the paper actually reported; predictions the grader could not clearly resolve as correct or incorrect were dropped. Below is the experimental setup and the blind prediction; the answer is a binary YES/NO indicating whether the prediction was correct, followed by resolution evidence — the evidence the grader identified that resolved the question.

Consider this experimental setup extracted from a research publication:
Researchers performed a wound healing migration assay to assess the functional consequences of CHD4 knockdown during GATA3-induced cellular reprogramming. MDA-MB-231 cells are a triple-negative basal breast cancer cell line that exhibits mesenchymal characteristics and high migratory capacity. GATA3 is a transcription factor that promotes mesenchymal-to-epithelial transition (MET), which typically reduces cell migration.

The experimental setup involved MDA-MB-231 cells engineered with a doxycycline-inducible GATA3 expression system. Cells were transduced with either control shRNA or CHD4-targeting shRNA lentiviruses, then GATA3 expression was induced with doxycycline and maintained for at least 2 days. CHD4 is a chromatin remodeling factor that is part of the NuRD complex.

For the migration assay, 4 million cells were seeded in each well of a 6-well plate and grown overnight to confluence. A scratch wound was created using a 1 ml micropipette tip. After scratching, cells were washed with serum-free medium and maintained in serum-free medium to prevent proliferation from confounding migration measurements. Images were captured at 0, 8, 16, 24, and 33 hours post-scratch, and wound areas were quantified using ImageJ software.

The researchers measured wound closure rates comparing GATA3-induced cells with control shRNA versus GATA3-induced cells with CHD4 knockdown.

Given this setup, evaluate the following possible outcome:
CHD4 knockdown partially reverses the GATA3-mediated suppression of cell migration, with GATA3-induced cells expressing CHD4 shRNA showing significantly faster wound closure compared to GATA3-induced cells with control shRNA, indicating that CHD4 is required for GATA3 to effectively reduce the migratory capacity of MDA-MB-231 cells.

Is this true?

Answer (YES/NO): NO